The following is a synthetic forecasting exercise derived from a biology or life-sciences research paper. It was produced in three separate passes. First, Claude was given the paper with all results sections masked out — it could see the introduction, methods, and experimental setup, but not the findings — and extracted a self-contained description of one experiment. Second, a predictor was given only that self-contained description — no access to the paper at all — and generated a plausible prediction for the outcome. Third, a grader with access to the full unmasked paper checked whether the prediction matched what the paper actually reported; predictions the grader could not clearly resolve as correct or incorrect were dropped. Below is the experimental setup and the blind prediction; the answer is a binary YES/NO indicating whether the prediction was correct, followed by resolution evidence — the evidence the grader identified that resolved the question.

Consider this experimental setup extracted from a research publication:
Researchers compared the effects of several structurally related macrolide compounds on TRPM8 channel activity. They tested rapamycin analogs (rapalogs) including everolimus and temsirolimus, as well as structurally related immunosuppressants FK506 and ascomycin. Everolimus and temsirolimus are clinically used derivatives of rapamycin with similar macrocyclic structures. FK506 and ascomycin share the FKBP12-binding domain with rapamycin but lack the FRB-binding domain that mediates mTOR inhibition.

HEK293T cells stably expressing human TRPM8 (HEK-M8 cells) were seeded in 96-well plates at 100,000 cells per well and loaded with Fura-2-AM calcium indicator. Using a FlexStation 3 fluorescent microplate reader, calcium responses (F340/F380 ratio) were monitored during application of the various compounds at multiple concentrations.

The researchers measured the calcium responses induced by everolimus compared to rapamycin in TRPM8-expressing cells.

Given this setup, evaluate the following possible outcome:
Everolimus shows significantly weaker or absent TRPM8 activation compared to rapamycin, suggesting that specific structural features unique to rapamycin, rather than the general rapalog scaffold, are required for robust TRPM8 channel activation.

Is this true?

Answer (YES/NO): YES